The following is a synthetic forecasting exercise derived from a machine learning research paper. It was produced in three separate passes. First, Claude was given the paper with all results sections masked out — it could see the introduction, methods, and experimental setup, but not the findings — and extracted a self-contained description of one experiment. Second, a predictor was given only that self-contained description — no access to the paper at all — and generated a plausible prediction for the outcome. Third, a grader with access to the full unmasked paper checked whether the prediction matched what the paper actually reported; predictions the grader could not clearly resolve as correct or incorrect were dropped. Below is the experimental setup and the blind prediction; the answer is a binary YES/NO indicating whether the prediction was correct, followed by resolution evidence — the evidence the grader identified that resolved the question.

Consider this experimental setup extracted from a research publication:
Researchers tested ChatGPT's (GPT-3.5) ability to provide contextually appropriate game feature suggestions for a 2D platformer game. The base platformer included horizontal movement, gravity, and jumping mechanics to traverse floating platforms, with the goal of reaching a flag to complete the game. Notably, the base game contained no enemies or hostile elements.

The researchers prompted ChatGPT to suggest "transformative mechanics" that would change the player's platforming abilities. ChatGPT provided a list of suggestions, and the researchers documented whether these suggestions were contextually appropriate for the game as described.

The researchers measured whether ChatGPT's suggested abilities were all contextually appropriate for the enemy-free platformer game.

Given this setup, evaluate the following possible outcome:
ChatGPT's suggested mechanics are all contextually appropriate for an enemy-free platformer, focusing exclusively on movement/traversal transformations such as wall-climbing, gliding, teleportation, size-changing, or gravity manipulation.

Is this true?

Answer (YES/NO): NO